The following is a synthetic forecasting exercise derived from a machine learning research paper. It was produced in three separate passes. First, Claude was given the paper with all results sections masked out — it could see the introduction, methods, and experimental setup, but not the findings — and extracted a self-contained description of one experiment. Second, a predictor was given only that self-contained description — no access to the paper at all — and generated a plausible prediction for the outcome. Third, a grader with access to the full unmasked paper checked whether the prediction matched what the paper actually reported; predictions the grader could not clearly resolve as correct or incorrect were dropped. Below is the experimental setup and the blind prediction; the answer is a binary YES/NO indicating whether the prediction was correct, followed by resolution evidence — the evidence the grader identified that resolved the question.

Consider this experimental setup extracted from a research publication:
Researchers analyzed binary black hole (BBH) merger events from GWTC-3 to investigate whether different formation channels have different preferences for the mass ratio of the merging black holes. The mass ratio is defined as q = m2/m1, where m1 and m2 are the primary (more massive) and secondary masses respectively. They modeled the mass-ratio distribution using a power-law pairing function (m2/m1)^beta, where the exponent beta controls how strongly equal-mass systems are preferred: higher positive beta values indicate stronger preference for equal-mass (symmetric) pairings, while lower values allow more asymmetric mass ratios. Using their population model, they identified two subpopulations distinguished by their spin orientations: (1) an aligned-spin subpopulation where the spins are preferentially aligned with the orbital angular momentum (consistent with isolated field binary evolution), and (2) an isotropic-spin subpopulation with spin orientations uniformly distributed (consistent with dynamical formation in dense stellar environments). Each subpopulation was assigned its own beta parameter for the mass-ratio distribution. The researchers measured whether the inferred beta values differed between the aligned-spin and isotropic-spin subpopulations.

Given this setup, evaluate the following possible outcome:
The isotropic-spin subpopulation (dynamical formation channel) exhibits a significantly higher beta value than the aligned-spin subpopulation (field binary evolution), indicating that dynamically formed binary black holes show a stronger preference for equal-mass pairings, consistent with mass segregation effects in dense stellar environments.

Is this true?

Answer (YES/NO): YES